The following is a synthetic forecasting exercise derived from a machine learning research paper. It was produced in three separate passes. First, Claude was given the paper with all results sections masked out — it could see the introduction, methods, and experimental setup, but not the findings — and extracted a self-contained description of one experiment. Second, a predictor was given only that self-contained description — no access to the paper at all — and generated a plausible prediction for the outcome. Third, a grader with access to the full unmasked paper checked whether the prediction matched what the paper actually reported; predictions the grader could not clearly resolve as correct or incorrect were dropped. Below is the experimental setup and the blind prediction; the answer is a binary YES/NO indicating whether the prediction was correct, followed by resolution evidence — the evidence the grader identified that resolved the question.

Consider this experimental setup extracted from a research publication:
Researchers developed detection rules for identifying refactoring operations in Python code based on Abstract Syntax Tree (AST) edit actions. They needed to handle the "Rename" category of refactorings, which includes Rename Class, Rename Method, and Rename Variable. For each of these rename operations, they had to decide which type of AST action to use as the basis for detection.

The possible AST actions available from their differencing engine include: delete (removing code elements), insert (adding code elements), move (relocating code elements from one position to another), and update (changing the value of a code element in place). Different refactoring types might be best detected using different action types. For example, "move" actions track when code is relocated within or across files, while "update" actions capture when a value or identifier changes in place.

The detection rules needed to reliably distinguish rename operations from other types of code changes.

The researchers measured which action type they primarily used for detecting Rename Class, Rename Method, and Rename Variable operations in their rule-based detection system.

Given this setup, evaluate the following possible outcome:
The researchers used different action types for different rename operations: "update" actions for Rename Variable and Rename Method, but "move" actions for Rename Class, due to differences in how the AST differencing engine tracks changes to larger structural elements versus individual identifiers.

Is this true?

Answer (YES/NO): NO